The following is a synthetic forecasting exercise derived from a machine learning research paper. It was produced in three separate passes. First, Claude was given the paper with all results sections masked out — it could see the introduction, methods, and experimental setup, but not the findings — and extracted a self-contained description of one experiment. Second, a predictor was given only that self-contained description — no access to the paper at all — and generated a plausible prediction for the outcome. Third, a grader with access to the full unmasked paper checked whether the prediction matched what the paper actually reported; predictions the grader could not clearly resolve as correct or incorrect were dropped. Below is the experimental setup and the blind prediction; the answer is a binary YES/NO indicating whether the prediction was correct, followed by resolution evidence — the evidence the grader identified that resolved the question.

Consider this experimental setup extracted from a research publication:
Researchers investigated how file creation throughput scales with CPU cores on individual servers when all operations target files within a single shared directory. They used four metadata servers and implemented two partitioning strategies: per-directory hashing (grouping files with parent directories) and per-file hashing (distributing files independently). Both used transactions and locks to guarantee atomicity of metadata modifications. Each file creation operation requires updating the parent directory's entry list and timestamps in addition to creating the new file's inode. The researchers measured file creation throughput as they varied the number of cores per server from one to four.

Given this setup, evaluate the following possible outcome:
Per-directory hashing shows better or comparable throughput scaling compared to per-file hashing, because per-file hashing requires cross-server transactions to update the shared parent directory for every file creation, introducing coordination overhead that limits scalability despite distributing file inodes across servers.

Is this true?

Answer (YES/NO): YES